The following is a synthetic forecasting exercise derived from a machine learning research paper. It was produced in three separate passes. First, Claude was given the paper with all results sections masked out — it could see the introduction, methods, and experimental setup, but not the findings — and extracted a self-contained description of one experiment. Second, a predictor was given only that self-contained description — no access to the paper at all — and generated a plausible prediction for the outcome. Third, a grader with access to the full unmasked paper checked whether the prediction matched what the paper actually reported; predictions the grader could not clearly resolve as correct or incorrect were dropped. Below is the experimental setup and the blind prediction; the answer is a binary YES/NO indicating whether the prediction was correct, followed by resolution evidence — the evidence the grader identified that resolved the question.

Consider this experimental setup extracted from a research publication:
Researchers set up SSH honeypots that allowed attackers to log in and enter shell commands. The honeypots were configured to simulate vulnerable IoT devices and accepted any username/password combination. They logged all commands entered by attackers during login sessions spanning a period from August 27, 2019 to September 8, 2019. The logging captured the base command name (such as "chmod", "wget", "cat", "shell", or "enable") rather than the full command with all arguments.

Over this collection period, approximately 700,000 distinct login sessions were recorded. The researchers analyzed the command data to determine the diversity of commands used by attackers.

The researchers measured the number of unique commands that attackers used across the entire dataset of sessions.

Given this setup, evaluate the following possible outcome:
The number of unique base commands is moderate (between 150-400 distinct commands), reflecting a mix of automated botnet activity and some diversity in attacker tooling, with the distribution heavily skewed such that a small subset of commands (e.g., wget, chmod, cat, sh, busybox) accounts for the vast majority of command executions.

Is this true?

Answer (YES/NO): NO